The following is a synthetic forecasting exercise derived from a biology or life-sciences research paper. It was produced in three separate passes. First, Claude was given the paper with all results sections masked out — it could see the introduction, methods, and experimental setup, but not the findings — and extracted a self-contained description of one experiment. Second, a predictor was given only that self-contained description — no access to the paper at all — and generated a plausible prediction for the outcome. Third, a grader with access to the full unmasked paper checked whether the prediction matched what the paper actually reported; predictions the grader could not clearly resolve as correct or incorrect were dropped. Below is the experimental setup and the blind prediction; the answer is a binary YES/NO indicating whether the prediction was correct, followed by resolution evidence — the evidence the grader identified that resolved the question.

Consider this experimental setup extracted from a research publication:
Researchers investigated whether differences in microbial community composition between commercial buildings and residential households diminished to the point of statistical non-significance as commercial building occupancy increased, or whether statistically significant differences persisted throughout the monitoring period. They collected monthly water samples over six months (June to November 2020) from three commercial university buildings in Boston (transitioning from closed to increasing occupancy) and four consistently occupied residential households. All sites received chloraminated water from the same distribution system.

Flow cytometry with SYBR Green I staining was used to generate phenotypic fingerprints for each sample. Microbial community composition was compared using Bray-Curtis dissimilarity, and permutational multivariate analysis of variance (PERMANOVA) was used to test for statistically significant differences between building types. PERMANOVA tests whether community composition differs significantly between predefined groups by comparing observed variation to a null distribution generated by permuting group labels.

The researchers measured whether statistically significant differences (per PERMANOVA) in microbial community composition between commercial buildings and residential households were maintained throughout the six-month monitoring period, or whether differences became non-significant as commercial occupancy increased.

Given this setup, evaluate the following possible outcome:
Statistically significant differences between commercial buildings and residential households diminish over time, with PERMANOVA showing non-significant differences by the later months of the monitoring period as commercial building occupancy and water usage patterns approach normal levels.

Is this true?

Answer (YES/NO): NO